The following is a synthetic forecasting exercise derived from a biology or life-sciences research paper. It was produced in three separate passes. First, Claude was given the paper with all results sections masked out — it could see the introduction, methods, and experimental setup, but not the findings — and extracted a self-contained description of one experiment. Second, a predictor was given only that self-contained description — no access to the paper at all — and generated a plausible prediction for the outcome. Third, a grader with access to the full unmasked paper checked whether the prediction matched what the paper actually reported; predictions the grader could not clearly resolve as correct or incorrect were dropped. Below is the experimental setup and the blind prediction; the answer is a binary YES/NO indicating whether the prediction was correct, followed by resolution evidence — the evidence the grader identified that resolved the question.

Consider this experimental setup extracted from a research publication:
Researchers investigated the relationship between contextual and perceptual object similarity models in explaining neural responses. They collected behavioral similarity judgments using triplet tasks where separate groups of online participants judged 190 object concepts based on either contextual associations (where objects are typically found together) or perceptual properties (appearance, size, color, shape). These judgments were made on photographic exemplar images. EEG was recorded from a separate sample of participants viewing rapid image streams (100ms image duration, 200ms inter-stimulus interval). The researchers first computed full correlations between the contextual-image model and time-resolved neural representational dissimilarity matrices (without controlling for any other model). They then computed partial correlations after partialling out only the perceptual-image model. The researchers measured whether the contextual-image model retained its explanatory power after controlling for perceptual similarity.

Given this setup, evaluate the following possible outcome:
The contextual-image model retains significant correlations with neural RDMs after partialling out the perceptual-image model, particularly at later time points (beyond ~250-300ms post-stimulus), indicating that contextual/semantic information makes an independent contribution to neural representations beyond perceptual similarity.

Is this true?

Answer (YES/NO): NO